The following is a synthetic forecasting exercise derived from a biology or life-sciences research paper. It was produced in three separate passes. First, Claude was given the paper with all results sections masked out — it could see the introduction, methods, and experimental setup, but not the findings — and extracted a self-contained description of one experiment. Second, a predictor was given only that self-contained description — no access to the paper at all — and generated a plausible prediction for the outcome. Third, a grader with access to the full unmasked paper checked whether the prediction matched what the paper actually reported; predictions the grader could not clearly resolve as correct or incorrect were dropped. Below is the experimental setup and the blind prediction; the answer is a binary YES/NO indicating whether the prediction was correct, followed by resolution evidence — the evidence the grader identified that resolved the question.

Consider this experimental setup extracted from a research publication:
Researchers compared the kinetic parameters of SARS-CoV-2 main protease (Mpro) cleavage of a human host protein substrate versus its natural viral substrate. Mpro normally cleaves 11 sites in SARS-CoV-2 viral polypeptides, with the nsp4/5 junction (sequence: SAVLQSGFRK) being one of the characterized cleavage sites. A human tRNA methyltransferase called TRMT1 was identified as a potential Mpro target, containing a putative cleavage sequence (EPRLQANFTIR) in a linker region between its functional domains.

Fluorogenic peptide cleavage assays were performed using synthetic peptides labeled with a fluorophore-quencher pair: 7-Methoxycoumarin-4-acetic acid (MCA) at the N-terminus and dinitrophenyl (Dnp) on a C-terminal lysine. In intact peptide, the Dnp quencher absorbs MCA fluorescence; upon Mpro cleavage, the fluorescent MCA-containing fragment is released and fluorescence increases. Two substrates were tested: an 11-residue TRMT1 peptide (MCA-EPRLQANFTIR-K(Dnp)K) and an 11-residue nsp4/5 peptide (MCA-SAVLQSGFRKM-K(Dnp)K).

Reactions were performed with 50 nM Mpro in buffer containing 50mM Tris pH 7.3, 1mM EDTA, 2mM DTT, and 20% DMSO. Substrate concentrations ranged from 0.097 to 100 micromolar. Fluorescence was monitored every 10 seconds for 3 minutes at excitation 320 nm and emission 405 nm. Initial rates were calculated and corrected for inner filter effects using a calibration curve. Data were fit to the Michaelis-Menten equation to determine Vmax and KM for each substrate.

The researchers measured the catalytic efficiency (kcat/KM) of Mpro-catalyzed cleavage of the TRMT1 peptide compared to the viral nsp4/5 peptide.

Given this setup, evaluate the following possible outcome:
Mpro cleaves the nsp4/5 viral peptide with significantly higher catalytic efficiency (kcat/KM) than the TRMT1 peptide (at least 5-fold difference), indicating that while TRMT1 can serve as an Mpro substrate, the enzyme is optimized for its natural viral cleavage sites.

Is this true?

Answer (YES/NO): YES